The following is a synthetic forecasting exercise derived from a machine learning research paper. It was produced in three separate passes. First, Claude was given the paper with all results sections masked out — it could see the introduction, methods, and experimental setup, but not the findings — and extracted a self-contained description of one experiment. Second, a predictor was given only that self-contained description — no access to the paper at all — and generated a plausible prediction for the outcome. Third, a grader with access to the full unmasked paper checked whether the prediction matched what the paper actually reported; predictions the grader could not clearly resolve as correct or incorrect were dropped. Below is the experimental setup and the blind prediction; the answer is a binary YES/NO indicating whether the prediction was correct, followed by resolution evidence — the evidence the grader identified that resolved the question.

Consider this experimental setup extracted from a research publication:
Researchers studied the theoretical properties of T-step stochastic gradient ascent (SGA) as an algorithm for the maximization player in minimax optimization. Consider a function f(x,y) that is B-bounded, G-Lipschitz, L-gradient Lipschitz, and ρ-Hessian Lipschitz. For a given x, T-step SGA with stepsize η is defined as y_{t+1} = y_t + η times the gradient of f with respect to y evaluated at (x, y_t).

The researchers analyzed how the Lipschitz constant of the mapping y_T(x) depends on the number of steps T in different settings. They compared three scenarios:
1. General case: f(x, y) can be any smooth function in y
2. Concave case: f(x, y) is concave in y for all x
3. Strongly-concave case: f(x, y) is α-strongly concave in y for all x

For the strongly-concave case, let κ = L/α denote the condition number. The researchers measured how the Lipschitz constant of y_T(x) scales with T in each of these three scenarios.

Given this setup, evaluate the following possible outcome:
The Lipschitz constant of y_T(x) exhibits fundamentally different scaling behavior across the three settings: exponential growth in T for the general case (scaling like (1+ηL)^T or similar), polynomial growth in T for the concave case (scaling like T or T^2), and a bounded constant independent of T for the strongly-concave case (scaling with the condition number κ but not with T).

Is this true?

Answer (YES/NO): YES